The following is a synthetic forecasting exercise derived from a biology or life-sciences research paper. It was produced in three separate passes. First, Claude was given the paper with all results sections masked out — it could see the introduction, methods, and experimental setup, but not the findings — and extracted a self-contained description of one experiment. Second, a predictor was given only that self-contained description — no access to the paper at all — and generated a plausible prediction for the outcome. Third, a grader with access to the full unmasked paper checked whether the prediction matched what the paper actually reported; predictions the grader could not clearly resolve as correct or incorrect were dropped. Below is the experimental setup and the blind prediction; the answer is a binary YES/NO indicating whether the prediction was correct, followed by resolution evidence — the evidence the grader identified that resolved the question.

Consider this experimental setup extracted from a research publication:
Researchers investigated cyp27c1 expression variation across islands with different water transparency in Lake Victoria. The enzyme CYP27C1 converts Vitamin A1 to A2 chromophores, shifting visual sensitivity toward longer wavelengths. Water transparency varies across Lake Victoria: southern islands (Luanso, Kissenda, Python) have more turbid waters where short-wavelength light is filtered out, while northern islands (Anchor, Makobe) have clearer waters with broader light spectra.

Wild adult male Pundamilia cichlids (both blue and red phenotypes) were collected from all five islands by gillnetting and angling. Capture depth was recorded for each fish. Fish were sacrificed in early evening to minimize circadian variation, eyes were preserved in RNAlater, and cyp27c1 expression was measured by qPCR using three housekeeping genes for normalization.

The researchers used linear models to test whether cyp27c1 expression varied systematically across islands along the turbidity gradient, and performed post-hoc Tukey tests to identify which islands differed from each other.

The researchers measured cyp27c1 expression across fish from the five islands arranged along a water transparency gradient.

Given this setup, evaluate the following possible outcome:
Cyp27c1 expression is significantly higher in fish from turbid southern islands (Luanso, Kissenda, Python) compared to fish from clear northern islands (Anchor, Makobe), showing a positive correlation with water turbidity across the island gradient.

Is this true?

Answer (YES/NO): NO